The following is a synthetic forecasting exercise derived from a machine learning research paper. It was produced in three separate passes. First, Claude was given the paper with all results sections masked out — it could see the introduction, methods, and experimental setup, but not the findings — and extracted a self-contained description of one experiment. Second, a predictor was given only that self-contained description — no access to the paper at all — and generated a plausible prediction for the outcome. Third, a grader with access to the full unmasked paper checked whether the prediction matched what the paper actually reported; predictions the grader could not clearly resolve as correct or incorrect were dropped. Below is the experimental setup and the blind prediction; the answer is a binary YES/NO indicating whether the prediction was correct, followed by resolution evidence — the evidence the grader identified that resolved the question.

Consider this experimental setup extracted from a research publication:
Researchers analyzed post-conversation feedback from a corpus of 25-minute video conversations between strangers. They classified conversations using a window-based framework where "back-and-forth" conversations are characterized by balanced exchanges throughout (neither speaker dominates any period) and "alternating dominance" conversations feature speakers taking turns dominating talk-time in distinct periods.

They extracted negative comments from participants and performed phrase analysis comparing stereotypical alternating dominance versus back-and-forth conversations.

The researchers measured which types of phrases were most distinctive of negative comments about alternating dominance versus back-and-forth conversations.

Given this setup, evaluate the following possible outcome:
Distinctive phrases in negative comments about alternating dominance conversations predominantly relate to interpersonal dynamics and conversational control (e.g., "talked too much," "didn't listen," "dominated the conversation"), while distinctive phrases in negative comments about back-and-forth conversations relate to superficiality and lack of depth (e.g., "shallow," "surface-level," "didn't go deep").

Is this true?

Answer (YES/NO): NO